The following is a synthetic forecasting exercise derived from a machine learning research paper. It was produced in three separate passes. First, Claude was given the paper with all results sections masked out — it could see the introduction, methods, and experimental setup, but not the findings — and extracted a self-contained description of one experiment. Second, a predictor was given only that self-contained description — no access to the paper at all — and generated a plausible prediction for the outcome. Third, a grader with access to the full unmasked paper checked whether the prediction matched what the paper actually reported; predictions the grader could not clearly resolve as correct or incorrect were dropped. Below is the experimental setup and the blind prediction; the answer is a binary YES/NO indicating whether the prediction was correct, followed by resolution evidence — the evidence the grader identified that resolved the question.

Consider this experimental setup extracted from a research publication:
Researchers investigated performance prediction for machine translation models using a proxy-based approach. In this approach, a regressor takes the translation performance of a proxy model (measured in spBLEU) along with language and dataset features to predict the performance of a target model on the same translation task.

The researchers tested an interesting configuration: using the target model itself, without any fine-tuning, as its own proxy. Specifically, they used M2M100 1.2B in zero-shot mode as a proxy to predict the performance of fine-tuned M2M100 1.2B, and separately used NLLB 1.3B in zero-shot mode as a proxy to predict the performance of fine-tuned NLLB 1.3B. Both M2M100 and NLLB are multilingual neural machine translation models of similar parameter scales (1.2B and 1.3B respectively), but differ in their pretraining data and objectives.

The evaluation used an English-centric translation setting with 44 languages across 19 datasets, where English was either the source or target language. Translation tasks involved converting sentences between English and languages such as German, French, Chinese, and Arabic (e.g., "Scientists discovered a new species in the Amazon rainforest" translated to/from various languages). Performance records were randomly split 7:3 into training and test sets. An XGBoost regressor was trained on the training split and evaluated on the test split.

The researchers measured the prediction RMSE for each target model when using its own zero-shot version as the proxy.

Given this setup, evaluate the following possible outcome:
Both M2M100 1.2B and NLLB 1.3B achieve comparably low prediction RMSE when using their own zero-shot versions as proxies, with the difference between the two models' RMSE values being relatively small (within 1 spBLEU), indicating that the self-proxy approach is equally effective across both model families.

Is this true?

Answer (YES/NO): NO